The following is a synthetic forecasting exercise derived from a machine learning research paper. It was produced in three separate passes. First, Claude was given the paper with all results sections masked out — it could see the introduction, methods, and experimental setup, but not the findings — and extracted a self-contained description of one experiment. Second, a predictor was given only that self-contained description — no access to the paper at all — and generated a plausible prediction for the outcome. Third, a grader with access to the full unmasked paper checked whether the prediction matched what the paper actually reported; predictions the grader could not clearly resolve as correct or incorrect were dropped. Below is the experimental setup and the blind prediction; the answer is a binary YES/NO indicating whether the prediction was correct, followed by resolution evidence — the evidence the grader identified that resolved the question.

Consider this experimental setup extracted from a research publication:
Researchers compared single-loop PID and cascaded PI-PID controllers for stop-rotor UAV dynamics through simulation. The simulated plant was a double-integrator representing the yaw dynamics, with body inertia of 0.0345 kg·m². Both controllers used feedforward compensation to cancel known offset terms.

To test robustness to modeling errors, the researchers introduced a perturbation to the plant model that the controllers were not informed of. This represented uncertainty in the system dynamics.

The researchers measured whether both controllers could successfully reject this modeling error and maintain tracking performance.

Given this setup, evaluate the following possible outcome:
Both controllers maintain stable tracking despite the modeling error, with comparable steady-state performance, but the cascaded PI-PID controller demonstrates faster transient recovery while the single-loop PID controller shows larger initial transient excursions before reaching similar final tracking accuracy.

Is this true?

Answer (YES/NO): NO